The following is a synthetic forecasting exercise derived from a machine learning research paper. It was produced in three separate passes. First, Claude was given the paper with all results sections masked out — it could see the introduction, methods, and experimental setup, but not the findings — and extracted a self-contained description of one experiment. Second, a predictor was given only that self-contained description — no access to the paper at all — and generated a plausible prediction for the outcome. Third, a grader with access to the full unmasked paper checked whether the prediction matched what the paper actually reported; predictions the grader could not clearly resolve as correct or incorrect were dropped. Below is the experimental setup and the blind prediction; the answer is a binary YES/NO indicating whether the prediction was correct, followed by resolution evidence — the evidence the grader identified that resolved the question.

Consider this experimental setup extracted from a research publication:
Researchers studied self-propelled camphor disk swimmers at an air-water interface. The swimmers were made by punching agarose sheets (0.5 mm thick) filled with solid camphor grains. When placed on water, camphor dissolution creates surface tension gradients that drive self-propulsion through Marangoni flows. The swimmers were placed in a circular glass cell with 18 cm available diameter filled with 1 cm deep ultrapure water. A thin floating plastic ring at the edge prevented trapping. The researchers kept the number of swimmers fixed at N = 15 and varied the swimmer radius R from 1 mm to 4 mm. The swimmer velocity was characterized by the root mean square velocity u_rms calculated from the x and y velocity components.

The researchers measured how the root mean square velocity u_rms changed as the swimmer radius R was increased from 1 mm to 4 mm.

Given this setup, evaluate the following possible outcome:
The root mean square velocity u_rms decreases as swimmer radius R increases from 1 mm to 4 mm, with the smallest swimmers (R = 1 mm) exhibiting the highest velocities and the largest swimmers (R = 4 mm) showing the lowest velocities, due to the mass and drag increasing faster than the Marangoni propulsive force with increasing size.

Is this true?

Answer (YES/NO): NO